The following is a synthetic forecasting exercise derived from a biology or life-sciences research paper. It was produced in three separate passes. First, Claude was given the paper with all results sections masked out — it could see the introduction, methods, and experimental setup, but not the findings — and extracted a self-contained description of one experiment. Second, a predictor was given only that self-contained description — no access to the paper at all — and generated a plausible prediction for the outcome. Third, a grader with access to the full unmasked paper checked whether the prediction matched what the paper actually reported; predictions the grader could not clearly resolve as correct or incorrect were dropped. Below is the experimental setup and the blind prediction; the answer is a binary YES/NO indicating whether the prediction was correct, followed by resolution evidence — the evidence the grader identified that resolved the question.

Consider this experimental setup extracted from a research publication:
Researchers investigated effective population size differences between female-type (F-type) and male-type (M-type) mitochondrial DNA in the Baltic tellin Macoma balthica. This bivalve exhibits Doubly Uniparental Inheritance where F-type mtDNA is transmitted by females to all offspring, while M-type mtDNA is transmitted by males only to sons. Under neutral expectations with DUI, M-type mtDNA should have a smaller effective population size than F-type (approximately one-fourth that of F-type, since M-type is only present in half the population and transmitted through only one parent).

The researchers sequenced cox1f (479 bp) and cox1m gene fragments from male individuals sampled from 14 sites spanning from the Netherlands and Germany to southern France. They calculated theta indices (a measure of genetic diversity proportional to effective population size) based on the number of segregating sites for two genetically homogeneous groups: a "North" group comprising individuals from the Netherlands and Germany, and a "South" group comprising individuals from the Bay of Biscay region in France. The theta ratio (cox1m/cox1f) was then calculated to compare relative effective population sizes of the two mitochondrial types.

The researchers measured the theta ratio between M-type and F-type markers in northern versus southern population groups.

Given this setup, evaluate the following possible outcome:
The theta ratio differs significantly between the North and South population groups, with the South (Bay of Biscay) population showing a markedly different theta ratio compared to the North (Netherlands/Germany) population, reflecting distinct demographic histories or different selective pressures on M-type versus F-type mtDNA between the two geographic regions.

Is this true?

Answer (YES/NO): YES